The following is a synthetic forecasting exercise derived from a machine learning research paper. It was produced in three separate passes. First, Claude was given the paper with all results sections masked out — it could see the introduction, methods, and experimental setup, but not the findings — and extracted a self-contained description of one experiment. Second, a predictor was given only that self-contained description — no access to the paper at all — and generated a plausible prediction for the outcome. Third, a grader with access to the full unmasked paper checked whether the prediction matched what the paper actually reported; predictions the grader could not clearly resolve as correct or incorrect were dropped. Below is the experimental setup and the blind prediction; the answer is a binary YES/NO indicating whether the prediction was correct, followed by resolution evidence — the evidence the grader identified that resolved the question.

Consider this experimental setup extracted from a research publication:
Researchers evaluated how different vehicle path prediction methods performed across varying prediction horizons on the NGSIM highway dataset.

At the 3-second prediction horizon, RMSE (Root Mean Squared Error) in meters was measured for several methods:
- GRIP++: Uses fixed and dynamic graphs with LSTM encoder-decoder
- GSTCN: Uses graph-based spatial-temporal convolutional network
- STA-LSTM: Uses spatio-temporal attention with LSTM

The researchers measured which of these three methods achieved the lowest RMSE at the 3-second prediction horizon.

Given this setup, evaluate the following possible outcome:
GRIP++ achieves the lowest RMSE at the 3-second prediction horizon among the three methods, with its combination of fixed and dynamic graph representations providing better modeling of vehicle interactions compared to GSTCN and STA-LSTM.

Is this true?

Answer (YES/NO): NO